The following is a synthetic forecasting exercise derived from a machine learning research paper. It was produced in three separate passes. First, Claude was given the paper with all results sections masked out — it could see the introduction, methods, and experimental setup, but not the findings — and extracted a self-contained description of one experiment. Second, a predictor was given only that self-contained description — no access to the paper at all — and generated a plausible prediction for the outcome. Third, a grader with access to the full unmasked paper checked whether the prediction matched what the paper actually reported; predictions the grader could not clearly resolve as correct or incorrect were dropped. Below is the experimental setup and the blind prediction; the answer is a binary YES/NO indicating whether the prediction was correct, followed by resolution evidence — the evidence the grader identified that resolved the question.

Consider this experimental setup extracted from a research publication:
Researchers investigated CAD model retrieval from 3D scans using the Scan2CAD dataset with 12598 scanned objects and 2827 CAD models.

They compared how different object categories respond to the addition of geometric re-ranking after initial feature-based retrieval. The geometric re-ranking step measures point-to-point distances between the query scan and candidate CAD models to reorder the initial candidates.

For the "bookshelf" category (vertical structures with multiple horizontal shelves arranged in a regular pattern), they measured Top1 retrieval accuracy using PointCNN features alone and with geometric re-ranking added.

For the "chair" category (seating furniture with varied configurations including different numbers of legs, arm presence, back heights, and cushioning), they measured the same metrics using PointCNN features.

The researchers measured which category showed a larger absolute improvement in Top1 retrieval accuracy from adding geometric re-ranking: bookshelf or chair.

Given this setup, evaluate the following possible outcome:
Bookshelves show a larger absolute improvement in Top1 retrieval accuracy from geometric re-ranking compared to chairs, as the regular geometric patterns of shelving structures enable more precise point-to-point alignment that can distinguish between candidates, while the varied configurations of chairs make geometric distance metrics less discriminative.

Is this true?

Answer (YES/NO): YES